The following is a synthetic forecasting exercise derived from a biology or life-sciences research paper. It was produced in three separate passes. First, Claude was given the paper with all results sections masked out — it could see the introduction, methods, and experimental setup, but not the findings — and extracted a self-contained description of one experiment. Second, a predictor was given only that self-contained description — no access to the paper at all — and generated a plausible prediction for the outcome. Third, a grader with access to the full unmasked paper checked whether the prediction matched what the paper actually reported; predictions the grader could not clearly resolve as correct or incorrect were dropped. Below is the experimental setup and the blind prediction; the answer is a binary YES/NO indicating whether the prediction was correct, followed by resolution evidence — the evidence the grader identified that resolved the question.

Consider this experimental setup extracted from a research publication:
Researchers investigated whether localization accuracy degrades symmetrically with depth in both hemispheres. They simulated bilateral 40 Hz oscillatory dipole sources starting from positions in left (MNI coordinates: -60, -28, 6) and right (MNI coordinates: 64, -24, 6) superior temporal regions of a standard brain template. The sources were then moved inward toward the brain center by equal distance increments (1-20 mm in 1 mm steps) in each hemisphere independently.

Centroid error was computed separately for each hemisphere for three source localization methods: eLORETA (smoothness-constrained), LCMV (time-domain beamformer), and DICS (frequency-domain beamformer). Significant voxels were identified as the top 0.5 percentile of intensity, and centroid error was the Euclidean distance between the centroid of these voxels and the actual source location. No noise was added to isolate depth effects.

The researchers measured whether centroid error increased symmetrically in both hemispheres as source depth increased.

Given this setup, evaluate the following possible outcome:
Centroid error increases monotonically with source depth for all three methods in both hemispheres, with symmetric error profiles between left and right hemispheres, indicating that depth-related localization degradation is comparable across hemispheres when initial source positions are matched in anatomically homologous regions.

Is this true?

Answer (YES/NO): NO